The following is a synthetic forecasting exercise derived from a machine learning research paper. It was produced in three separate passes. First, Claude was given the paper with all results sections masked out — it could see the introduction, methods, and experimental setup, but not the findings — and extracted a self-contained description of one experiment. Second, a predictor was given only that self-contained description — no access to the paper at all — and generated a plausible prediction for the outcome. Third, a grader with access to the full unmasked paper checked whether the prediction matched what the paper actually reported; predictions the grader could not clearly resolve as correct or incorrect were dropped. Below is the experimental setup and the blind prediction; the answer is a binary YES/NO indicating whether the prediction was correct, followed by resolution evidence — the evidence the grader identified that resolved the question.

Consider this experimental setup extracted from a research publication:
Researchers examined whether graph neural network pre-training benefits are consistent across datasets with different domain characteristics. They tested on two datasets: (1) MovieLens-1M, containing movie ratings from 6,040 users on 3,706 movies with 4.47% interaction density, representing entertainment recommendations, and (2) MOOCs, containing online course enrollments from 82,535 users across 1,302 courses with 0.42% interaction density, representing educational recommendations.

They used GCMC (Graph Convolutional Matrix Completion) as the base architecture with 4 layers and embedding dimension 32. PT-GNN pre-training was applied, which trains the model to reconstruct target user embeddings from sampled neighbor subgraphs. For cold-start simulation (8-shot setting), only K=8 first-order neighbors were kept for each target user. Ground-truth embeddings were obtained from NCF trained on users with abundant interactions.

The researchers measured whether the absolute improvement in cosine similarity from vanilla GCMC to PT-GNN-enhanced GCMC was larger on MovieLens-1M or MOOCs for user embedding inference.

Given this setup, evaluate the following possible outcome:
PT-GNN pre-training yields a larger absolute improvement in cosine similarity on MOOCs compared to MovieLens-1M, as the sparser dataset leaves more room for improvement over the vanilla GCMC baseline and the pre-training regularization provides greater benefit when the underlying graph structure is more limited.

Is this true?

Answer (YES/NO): YES